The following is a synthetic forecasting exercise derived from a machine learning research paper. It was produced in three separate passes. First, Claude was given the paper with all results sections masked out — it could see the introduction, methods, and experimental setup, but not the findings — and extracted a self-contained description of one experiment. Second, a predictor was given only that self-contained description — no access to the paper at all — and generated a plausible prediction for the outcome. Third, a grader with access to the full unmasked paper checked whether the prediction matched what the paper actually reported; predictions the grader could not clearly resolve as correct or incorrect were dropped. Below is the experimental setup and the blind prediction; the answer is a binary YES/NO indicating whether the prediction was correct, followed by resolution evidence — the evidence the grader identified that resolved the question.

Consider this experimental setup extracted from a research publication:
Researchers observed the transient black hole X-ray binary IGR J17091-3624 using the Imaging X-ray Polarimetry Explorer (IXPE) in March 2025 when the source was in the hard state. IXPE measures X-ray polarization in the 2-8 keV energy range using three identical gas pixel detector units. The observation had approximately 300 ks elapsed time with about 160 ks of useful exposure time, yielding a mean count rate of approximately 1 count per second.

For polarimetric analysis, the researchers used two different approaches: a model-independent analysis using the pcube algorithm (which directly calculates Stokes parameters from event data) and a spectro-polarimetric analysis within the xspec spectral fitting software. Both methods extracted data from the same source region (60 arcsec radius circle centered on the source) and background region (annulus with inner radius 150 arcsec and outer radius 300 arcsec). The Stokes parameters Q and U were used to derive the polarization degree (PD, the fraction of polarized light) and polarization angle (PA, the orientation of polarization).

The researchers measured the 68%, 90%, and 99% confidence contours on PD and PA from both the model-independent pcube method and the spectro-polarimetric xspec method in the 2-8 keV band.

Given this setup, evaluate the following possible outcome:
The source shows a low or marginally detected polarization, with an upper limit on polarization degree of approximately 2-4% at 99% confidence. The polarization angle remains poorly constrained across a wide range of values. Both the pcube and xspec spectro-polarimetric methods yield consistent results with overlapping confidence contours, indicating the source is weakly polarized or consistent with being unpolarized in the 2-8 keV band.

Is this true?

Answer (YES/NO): NO